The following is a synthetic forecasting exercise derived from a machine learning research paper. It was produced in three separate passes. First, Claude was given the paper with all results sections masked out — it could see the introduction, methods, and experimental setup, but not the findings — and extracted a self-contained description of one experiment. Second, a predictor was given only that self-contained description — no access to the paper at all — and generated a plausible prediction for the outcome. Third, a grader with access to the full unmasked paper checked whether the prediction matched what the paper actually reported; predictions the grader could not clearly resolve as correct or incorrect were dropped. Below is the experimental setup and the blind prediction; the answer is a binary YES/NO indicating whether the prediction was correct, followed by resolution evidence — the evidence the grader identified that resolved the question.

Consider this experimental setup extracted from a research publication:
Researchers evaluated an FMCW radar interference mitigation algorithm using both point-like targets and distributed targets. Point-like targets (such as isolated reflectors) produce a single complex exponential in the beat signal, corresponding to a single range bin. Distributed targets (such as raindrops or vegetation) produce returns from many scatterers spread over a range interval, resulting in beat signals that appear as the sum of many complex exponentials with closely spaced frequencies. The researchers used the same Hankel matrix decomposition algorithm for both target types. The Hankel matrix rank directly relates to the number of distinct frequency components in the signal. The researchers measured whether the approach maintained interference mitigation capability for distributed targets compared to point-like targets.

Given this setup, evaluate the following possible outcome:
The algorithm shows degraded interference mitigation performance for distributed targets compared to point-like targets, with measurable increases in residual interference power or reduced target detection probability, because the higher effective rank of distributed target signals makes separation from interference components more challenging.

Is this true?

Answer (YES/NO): NO